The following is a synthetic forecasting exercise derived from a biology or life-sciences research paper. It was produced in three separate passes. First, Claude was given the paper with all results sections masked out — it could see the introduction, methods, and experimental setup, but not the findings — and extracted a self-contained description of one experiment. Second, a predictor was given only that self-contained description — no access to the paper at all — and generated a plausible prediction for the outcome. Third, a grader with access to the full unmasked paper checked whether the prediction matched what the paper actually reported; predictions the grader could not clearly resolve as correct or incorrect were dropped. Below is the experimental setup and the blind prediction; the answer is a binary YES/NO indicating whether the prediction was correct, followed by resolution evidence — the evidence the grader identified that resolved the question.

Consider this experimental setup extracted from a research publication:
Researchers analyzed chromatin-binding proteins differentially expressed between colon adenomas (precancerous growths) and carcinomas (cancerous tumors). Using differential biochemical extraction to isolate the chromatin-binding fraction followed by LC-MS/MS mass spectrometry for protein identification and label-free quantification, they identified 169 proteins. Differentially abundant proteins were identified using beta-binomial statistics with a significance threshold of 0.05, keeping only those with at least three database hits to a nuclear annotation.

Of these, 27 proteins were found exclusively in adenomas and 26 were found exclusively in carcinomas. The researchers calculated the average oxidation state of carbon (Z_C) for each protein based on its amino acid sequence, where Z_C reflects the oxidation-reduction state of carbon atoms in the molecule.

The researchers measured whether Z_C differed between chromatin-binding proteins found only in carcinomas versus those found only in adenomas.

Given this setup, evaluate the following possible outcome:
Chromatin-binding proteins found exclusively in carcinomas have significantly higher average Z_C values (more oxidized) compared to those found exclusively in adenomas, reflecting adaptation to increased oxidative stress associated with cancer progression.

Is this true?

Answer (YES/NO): NO